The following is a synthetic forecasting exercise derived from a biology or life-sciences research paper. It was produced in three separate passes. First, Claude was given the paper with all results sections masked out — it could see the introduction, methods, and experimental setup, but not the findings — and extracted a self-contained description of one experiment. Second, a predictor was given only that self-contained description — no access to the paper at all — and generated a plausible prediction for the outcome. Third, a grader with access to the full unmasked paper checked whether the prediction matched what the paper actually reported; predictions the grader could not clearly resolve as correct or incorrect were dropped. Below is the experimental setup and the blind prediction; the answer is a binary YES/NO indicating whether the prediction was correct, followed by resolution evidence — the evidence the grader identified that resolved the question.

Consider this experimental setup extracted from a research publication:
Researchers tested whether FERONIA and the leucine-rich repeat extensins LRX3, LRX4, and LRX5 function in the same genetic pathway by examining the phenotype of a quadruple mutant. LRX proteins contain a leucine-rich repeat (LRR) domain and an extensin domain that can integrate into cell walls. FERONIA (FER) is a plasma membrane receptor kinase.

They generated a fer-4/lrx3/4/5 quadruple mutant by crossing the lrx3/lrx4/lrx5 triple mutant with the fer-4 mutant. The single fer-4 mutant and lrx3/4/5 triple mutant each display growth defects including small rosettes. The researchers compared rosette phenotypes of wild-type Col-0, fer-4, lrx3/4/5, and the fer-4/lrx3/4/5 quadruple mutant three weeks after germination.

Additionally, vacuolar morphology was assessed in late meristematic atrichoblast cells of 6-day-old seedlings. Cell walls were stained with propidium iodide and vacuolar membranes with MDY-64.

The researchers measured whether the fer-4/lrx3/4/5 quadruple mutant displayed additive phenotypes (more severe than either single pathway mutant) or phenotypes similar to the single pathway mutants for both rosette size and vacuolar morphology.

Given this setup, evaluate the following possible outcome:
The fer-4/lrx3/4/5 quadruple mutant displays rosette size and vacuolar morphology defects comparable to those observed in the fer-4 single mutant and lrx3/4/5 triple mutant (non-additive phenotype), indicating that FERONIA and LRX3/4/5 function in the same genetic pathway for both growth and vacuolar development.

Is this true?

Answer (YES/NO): YES